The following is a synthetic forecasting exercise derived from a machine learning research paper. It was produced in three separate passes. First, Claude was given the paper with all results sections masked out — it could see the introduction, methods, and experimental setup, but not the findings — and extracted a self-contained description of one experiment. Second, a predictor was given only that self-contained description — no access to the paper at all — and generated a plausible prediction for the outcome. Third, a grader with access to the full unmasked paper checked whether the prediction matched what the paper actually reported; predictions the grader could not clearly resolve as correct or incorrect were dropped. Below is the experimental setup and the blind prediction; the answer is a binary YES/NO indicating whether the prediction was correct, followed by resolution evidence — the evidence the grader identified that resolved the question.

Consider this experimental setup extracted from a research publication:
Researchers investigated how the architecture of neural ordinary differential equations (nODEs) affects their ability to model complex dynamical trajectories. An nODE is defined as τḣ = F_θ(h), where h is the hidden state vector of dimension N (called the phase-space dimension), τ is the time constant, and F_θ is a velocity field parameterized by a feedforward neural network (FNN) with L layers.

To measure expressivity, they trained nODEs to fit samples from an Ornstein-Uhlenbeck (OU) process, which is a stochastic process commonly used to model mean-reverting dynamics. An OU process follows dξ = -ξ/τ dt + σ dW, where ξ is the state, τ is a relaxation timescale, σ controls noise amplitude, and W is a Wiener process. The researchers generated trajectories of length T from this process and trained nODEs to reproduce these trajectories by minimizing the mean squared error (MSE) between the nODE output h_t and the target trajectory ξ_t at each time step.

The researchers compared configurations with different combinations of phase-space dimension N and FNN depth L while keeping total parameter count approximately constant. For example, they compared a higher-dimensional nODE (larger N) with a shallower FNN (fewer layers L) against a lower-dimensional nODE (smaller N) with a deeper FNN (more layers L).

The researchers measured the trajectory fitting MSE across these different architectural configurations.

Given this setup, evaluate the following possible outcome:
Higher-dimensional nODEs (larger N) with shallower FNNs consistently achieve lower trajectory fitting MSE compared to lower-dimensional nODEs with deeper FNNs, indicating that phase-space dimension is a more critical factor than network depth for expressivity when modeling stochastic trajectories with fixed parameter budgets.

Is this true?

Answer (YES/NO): NO